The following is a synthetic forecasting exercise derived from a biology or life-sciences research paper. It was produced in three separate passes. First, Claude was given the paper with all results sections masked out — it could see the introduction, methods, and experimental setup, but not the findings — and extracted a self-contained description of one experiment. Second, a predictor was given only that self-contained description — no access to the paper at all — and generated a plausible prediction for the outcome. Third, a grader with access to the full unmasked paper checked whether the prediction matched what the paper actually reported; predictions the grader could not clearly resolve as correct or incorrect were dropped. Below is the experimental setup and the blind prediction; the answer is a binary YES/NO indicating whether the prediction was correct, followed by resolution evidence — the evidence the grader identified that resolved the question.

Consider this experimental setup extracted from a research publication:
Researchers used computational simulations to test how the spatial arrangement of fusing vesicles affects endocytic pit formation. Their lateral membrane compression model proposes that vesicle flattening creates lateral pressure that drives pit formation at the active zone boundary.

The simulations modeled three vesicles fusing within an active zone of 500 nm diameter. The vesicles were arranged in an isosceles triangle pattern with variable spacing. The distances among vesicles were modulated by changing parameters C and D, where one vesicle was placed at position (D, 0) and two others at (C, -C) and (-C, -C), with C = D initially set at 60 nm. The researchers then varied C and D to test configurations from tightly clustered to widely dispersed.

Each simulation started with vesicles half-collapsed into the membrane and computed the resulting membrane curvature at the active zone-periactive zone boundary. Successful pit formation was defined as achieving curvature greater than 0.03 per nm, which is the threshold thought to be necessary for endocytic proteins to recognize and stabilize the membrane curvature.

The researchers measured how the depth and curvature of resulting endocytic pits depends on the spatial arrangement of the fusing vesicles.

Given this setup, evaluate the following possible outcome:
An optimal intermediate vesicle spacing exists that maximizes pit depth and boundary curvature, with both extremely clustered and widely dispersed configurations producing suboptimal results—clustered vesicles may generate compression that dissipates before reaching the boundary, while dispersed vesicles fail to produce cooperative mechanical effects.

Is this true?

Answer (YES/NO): NO